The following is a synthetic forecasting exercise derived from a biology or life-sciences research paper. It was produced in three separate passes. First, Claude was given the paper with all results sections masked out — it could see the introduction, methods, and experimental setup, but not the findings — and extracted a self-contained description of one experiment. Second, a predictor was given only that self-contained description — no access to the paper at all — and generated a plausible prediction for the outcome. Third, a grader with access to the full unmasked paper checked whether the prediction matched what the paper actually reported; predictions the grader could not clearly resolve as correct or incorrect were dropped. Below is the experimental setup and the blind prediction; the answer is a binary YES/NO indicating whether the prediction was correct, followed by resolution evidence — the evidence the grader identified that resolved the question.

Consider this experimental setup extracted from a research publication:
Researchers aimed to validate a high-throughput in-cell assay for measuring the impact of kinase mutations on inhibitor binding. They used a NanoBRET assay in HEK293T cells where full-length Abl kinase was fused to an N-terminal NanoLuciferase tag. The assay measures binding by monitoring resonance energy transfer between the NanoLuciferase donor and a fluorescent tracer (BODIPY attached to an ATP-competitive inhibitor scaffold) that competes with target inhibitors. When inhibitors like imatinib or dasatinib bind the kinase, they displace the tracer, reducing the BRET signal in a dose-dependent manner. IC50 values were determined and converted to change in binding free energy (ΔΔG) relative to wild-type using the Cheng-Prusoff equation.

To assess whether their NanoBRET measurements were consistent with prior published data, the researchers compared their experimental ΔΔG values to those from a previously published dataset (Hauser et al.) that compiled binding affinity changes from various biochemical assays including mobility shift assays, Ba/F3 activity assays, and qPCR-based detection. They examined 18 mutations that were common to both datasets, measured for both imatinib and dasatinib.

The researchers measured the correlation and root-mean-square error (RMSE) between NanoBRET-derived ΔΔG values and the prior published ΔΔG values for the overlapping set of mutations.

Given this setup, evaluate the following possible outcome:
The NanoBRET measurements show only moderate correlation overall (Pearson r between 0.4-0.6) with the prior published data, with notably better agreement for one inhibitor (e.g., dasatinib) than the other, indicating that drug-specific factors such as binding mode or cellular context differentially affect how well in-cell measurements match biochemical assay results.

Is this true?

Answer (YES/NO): NO